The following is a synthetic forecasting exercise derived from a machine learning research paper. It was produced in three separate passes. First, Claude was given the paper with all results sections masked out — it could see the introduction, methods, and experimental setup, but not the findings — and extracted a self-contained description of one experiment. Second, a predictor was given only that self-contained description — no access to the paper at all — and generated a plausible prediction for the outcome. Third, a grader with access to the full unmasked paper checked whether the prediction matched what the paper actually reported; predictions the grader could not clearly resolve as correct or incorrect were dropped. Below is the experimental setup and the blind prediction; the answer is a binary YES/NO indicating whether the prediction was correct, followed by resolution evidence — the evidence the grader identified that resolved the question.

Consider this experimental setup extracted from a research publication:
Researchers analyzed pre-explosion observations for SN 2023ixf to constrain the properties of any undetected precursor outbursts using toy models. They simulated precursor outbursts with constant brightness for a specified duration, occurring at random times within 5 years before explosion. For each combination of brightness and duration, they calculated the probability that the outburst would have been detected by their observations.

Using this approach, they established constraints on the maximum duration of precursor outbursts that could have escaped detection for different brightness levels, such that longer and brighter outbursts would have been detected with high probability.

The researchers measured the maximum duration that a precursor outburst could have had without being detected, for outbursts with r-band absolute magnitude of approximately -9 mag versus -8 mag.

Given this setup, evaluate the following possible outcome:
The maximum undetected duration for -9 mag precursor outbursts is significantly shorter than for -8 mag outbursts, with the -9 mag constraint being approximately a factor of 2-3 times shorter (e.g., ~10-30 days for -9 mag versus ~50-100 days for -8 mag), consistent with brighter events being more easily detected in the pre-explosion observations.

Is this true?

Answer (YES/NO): NO